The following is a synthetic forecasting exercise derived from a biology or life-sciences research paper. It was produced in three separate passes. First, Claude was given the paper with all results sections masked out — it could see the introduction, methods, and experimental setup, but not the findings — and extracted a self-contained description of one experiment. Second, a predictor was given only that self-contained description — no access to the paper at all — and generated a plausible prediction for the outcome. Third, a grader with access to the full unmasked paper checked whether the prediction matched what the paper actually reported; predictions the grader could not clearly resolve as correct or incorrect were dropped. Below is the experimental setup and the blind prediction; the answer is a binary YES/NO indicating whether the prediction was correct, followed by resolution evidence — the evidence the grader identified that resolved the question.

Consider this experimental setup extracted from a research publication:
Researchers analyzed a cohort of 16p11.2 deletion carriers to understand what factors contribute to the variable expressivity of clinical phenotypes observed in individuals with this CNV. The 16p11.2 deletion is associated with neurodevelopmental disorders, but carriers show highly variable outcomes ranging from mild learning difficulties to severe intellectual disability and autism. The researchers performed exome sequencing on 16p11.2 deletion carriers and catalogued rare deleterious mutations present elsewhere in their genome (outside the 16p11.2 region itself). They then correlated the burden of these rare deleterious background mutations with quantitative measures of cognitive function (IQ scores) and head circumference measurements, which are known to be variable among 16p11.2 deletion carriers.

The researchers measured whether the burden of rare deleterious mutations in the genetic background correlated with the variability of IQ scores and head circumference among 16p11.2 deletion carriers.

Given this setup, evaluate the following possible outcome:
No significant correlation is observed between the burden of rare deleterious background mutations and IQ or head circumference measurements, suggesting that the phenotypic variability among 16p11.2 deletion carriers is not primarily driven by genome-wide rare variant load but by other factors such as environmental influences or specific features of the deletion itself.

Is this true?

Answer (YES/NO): NO